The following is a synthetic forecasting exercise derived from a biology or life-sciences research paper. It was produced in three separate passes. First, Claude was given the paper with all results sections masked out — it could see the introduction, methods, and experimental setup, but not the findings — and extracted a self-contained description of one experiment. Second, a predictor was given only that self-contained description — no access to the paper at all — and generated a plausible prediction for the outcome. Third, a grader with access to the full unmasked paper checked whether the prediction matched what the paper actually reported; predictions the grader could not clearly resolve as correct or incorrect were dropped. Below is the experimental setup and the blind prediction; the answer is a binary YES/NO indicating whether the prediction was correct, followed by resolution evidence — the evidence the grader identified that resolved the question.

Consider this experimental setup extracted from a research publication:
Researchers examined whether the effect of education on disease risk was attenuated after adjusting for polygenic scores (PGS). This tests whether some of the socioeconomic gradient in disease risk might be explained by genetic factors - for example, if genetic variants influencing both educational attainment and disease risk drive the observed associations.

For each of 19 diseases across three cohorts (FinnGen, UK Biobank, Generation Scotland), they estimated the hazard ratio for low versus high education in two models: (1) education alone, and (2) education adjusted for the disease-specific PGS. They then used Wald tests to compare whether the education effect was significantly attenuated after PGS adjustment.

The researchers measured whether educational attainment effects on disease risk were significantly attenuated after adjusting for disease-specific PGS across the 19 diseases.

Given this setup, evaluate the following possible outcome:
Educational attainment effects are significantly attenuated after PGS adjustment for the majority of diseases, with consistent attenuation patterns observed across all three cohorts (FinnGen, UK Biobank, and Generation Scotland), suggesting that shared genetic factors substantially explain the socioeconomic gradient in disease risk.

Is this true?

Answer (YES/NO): NO